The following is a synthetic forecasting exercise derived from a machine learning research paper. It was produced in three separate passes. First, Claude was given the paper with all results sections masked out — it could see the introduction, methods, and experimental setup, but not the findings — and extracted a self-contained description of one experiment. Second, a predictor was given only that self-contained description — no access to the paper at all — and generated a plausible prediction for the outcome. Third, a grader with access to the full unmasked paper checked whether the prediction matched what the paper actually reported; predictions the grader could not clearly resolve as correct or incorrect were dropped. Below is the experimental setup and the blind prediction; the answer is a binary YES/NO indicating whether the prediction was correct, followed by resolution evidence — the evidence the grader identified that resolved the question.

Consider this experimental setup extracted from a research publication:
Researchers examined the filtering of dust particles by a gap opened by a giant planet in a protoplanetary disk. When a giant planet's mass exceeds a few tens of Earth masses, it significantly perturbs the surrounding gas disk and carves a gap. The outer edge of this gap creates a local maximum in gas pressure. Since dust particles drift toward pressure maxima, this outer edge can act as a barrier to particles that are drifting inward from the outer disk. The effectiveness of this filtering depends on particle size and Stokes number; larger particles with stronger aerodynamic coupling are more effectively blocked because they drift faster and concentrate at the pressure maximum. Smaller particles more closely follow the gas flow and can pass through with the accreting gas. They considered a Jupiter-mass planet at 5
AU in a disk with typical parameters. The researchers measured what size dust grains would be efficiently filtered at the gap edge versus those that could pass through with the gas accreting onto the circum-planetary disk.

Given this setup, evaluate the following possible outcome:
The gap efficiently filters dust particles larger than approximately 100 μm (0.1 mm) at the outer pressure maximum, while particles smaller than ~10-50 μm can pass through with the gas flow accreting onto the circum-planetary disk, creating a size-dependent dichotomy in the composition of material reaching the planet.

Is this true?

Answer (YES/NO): YES